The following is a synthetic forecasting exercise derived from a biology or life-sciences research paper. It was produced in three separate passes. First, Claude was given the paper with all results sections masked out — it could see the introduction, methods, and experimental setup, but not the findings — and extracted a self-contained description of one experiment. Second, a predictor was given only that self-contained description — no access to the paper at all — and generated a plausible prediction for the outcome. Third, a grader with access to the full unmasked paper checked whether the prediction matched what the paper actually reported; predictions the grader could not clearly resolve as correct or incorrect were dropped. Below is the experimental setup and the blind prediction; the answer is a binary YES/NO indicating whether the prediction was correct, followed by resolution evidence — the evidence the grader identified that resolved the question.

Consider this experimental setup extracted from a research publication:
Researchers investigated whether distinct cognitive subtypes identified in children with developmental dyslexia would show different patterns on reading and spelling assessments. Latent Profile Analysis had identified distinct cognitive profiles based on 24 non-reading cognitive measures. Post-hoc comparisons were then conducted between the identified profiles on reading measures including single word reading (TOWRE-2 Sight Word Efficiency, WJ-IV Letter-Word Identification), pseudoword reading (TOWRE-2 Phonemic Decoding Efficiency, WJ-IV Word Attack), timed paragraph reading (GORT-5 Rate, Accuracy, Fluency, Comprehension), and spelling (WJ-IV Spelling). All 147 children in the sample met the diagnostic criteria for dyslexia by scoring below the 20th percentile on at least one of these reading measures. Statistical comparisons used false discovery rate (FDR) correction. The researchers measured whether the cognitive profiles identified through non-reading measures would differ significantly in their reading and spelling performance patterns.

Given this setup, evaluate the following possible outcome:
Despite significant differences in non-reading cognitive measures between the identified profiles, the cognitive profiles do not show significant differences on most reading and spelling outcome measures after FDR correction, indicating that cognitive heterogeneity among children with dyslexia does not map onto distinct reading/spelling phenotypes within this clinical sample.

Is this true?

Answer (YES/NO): YES